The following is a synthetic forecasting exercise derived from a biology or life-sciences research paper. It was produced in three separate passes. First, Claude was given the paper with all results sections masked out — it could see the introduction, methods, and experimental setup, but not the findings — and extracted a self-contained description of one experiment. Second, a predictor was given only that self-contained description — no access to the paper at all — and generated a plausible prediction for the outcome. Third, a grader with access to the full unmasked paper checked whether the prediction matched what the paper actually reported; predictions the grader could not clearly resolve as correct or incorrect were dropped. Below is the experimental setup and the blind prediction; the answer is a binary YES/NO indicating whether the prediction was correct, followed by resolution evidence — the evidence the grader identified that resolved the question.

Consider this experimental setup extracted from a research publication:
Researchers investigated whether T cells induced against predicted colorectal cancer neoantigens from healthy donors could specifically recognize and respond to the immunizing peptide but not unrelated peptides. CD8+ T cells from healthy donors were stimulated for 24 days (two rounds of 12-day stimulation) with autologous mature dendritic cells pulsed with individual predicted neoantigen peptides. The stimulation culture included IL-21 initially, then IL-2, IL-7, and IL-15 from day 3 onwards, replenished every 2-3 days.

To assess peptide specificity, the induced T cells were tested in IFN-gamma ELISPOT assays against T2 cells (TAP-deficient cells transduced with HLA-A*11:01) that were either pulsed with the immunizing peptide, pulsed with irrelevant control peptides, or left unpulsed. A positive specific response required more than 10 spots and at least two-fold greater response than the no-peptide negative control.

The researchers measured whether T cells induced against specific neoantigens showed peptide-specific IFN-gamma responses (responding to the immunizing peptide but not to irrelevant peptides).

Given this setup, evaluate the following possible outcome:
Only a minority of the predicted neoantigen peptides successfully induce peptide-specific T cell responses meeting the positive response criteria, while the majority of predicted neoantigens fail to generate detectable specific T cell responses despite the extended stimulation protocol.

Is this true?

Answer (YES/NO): YES